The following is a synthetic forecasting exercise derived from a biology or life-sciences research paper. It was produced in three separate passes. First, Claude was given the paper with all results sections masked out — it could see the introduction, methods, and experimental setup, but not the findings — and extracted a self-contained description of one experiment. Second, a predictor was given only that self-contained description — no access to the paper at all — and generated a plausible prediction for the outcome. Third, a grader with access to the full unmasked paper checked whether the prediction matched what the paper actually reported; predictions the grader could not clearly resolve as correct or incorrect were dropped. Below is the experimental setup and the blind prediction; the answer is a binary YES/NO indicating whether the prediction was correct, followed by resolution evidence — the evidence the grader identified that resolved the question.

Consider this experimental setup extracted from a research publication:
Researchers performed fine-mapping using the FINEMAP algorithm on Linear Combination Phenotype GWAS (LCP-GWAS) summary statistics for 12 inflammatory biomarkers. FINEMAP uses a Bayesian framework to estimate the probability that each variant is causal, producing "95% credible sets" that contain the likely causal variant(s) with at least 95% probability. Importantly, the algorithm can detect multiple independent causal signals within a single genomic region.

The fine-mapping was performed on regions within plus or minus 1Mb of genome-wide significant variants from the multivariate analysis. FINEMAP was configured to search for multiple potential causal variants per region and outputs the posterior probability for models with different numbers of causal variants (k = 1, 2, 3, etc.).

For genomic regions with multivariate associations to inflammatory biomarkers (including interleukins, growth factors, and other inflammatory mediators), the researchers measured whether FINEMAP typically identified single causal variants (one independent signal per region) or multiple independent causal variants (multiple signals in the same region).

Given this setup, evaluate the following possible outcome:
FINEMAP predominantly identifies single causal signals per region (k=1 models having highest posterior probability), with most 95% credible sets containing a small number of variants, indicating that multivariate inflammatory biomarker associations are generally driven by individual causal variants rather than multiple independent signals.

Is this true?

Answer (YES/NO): NO